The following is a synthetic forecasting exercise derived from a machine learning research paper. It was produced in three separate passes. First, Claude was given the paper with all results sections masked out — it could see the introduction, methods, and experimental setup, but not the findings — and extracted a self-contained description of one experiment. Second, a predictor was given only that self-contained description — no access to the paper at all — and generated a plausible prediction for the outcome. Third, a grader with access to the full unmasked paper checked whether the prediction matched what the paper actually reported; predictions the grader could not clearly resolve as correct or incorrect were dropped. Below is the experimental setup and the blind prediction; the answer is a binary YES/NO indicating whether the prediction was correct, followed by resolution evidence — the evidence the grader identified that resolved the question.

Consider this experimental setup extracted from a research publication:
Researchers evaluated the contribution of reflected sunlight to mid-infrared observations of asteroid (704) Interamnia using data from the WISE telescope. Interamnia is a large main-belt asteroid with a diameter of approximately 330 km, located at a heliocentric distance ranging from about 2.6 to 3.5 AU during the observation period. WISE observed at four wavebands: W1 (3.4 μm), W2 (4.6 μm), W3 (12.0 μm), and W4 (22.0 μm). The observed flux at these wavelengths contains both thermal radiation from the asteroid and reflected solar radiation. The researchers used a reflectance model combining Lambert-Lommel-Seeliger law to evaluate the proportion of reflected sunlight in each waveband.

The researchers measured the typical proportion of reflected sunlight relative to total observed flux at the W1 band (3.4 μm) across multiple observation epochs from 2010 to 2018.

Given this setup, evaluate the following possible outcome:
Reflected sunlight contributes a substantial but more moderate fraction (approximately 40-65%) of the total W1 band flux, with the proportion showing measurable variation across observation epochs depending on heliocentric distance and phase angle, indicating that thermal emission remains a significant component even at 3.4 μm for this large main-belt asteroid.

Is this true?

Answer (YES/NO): NO